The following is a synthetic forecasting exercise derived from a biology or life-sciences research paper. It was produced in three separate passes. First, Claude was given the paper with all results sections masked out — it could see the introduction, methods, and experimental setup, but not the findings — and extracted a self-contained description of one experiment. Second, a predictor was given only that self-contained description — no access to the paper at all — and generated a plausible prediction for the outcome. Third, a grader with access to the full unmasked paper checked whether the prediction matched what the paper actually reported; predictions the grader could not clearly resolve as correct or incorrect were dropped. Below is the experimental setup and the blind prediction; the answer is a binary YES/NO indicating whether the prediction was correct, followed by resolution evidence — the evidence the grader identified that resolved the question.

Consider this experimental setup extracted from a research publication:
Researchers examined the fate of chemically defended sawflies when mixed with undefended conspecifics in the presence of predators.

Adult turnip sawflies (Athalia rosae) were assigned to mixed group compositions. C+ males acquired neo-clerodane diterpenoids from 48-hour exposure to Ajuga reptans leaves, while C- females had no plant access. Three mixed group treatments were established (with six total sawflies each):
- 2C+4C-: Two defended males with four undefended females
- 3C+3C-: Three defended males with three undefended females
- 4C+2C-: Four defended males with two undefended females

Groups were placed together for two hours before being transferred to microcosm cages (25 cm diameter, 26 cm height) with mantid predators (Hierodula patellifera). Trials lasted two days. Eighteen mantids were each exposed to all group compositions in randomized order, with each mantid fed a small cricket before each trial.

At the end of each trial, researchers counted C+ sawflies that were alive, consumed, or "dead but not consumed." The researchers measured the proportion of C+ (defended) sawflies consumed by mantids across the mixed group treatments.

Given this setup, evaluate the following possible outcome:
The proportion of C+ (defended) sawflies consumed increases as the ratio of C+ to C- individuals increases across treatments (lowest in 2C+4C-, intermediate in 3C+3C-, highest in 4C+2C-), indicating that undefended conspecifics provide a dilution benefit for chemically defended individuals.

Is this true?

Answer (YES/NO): NO